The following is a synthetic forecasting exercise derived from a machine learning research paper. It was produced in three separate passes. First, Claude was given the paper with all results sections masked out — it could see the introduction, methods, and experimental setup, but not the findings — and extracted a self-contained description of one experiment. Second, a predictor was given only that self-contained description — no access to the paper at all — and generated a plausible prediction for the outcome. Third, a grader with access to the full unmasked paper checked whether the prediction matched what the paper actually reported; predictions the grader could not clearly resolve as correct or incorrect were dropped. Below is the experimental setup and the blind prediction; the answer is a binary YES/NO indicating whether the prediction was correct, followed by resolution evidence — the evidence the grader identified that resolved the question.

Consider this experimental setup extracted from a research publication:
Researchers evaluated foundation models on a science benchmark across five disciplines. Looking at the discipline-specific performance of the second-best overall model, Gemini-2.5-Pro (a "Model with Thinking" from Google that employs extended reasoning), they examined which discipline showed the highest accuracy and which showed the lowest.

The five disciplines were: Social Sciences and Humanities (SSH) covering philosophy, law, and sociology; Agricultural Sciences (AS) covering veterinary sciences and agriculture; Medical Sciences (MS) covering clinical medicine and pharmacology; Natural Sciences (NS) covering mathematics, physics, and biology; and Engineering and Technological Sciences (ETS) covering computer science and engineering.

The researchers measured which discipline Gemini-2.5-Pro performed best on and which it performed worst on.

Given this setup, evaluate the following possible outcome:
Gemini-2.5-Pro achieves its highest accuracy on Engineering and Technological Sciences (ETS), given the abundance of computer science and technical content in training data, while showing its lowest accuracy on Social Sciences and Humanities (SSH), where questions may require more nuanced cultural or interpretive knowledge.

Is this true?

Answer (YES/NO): NO